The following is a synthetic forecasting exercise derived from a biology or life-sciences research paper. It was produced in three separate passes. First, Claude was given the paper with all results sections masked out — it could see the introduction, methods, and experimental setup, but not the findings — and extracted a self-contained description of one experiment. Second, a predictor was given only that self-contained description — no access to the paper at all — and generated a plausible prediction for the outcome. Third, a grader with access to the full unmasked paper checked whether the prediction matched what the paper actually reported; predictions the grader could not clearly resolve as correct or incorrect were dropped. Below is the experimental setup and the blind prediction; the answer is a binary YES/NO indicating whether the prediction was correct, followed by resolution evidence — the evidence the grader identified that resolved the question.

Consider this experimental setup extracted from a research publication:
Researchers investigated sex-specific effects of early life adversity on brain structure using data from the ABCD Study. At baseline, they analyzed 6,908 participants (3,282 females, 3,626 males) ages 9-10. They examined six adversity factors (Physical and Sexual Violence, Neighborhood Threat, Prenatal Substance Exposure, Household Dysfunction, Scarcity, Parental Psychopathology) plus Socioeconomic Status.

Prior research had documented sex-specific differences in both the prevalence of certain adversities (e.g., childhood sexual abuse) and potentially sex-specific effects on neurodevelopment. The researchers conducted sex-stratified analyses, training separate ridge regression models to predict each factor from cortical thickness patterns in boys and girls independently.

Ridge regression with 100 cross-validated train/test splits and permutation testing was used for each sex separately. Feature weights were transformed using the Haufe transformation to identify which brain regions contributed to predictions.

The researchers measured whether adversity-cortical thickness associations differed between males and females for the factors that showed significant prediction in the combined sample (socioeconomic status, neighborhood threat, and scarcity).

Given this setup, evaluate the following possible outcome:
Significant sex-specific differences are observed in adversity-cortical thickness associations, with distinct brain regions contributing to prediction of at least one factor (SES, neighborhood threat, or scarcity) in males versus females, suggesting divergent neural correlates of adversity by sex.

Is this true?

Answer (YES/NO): NO